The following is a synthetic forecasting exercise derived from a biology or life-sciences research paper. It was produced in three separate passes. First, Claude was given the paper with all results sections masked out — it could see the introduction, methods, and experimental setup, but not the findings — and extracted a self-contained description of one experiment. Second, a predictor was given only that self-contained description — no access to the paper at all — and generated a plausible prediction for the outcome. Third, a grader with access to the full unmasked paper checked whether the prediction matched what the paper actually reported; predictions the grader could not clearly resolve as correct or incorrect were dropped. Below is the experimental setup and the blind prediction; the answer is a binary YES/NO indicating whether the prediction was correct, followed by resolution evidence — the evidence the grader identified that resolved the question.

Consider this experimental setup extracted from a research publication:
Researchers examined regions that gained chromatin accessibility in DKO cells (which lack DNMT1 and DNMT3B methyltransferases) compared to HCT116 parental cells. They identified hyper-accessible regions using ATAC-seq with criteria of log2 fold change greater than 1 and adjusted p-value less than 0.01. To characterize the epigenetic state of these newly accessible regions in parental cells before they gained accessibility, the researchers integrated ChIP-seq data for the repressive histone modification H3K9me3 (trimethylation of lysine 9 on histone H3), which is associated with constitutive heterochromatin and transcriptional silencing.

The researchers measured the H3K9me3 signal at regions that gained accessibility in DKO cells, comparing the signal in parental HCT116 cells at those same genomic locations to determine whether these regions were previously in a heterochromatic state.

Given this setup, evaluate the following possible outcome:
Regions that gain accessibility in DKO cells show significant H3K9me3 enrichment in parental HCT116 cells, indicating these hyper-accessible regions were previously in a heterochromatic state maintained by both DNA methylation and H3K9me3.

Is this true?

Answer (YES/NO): NO